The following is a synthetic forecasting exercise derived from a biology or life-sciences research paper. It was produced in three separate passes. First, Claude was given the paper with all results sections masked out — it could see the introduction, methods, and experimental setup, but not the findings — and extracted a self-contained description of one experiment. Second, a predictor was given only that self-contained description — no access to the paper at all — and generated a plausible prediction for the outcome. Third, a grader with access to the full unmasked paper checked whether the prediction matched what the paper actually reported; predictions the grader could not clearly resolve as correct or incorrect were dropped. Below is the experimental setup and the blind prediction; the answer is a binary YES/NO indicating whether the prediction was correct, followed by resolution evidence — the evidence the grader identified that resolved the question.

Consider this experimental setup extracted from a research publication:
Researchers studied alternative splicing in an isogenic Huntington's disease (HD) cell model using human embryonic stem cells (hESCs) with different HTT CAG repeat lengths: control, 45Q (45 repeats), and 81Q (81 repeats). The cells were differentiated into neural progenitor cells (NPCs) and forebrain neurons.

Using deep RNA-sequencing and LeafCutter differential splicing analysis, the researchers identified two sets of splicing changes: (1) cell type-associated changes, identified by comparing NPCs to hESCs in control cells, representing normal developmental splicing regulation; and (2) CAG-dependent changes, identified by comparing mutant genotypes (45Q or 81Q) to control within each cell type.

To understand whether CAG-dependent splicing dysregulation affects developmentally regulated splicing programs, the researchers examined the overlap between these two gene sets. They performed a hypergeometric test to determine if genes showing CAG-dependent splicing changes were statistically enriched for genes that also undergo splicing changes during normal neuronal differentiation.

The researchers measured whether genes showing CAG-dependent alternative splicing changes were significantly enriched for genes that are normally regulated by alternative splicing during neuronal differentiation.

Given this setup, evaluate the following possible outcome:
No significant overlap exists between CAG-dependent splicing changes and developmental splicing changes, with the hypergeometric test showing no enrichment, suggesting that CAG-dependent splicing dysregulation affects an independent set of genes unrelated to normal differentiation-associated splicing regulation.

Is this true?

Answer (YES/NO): NO